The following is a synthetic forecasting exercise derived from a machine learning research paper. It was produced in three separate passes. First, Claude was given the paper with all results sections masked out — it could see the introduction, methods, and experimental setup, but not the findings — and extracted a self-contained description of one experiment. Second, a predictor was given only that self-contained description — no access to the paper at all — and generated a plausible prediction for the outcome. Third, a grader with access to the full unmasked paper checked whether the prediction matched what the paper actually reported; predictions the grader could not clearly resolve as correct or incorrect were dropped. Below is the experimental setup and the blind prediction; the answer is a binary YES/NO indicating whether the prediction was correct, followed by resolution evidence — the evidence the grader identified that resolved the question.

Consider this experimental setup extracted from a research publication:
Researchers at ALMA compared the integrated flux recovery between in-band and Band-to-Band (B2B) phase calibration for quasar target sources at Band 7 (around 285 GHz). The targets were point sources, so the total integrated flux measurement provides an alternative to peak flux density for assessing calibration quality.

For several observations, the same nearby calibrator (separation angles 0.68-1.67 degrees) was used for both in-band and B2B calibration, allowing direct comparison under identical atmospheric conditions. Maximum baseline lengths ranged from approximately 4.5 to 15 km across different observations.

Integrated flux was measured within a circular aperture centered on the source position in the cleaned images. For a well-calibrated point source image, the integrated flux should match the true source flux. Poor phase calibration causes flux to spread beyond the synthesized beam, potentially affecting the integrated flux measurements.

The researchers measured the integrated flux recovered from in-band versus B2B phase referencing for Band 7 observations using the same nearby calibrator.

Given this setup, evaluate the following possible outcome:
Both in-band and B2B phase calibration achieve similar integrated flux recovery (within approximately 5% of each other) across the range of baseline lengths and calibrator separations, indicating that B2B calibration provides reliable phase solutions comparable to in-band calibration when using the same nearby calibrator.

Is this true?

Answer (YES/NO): YES